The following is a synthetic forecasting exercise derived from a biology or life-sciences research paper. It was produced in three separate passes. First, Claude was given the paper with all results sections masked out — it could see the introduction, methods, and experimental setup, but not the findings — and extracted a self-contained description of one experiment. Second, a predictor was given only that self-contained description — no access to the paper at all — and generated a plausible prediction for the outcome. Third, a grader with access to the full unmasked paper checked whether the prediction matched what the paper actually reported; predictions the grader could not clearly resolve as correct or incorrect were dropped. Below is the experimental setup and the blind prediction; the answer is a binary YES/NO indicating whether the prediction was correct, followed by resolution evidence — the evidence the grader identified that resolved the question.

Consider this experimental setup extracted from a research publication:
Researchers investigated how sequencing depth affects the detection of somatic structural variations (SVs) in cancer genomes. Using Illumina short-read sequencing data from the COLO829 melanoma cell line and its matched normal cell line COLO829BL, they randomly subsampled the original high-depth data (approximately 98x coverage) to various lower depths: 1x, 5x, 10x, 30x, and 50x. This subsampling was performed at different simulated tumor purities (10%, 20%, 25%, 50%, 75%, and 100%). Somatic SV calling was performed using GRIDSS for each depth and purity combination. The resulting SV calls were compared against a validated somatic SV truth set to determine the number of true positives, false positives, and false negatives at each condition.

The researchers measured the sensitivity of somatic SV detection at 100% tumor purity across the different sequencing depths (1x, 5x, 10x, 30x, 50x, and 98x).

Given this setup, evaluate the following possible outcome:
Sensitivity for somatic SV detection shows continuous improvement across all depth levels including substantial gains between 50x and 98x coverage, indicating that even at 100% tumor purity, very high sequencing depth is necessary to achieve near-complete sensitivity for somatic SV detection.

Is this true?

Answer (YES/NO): NO